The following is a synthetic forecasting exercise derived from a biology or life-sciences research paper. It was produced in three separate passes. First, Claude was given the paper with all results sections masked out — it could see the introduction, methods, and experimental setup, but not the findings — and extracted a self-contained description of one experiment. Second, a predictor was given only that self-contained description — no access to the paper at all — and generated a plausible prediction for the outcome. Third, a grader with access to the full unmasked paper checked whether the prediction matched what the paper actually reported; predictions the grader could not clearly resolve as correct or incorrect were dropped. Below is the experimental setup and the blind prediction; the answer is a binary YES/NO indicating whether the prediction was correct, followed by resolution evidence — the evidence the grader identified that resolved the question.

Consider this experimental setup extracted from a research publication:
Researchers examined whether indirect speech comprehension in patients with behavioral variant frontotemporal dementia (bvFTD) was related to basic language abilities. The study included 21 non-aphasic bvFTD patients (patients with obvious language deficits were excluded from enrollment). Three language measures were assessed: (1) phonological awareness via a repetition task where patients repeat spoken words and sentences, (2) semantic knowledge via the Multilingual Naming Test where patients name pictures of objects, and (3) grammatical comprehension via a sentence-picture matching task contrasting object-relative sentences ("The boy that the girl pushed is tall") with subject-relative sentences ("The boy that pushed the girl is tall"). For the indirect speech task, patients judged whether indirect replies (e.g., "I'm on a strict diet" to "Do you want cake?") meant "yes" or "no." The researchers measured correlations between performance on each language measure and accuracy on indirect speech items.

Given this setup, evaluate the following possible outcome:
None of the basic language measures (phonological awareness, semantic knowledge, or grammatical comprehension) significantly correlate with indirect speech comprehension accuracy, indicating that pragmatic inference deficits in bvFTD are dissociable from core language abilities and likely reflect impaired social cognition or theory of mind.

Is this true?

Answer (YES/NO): NO